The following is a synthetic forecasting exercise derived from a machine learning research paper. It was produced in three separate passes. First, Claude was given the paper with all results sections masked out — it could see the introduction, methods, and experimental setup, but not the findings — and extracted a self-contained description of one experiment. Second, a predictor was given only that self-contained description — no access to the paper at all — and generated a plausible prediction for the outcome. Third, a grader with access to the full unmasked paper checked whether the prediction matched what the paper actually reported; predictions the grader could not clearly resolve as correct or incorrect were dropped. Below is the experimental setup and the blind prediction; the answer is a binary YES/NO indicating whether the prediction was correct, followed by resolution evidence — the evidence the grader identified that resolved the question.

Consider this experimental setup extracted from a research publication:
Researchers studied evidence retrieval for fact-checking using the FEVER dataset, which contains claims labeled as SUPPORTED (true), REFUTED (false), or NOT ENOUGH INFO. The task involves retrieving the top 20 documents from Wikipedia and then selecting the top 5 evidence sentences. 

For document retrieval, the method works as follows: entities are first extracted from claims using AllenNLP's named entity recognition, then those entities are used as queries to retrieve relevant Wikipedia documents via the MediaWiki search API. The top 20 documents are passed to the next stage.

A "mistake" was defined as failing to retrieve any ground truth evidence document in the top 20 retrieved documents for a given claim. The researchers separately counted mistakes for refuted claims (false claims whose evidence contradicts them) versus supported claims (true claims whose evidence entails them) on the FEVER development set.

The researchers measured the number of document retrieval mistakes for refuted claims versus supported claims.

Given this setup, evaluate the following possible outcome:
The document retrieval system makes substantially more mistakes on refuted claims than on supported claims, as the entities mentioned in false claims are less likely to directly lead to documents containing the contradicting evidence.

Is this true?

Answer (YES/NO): YES